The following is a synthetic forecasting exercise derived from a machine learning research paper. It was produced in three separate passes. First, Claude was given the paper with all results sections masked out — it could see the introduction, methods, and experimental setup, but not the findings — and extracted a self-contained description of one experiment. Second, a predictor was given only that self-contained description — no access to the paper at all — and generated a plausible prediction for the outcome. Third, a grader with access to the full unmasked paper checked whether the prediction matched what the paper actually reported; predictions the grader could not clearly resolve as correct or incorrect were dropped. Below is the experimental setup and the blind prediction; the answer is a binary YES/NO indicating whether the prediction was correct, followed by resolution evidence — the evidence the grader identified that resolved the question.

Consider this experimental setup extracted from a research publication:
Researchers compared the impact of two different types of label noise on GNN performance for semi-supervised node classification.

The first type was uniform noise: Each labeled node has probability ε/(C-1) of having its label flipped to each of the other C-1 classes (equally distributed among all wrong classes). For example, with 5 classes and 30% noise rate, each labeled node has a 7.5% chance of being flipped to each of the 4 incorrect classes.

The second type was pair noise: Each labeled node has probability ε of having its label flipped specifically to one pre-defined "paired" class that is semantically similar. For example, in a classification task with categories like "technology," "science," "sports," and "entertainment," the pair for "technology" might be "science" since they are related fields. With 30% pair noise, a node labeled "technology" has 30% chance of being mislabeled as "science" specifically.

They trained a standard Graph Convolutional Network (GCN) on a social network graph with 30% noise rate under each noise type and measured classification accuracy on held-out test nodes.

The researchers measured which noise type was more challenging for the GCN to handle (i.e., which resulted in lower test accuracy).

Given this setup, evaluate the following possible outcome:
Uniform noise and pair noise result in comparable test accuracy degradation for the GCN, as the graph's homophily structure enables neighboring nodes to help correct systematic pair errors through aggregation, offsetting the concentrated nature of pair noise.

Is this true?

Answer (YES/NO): NO